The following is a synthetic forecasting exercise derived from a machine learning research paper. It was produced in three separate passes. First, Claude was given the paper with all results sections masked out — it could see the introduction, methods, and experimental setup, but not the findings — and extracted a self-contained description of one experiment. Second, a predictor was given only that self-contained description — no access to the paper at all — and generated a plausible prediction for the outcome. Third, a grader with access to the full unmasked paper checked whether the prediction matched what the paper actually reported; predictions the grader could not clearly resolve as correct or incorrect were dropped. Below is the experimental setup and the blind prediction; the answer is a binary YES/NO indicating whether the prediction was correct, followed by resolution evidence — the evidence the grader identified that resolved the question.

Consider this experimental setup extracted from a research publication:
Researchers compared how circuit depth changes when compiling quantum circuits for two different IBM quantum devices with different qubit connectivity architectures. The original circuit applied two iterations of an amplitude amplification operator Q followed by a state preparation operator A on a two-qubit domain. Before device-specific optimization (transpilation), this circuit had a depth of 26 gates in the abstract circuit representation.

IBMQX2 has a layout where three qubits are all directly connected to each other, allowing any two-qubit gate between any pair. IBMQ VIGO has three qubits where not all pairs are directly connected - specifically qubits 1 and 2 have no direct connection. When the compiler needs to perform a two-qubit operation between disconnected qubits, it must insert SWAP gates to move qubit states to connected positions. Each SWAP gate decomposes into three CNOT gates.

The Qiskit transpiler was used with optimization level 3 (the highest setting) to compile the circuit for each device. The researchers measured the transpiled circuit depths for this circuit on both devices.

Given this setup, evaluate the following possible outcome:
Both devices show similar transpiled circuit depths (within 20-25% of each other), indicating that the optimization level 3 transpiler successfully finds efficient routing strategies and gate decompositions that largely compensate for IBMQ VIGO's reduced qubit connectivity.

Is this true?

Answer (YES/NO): NO